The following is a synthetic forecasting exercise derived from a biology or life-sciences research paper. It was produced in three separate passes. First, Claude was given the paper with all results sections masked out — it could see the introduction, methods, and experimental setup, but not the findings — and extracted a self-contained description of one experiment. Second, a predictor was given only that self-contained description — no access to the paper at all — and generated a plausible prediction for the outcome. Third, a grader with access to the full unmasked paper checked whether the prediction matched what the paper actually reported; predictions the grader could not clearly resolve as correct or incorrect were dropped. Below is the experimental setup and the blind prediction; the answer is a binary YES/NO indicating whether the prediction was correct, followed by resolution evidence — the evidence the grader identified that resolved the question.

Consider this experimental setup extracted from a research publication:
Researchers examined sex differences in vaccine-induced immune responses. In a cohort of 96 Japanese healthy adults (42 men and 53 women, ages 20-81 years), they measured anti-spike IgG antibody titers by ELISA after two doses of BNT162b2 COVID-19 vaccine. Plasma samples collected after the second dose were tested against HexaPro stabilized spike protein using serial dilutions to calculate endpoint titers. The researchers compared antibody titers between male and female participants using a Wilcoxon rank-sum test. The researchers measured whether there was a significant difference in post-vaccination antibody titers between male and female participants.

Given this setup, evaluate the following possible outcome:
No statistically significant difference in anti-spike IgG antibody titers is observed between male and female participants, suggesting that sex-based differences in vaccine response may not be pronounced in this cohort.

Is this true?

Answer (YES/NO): NO